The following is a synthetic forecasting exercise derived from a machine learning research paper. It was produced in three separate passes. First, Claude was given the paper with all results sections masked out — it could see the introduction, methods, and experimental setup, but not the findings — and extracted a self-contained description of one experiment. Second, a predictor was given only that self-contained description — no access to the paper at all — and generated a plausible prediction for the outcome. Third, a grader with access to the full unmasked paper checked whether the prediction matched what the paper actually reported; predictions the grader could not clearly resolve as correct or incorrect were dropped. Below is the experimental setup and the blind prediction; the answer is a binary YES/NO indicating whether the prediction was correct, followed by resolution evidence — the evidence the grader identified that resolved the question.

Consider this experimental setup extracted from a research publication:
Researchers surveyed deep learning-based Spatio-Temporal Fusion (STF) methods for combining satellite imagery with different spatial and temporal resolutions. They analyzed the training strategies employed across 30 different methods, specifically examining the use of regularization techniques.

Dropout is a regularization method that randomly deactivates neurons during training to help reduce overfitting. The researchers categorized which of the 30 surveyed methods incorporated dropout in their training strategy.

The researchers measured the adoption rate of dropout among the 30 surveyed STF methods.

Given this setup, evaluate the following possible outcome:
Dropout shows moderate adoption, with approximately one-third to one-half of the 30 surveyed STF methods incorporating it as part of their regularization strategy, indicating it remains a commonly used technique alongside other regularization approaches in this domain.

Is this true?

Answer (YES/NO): NO